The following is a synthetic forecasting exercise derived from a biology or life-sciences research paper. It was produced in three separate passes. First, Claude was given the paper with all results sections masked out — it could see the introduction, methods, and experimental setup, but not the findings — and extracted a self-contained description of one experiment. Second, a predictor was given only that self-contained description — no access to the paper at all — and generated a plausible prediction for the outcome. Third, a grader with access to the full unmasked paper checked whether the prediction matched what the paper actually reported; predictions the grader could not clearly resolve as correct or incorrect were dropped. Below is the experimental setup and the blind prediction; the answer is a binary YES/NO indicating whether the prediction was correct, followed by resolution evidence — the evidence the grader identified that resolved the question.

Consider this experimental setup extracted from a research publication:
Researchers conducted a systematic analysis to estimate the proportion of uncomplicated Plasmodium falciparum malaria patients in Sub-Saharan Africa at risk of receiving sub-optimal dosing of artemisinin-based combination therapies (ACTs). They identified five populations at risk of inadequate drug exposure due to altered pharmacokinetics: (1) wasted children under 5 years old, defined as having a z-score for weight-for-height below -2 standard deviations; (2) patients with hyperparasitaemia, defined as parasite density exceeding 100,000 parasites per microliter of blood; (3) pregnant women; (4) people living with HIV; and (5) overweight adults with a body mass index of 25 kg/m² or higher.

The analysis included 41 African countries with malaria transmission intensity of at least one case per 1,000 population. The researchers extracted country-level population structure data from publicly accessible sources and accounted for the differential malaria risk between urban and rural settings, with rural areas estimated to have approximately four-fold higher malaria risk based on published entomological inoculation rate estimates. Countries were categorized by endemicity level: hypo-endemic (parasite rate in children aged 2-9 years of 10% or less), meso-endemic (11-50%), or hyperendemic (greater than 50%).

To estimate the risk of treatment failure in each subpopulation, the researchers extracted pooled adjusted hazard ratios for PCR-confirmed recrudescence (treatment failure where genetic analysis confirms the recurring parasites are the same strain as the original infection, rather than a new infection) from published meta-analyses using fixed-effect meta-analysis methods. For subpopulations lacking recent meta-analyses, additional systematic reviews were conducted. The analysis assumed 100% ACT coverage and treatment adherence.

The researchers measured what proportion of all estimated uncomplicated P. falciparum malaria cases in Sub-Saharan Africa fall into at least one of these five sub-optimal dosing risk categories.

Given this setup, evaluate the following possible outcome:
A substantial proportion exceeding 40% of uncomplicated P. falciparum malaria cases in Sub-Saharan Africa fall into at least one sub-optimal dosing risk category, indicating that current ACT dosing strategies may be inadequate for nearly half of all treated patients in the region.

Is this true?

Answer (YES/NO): NO